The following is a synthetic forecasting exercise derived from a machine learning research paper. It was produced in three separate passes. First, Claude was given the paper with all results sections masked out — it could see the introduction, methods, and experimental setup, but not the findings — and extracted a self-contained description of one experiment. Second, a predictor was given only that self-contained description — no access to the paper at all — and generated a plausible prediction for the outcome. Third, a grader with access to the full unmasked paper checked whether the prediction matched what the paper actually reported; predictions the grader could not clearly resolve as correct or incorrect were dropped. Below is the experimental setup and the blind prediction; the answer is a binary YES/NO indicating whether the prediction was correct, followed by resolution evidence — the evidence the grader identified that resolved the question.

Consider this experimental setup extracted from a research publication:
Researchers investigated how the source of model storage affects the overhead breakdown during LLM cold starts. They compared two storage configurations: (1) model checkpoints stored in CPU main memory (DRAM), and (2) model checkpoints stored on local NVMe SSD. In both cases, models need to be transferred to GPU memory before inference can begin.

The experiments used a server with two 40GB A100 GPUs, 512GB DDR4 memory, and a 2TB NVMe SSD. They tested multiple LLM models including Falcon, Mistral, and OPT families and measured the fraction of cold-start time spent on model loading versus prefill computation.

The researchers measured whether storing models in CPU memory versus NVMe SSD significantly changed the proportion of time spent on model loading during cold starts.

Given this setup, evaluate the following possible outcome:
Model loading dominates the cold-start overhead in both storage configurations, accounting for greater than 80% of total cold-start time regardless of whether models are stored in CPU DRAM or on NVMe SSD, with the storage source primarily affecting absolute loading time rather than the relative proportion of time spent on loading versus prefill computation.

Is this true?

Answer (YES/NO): YES